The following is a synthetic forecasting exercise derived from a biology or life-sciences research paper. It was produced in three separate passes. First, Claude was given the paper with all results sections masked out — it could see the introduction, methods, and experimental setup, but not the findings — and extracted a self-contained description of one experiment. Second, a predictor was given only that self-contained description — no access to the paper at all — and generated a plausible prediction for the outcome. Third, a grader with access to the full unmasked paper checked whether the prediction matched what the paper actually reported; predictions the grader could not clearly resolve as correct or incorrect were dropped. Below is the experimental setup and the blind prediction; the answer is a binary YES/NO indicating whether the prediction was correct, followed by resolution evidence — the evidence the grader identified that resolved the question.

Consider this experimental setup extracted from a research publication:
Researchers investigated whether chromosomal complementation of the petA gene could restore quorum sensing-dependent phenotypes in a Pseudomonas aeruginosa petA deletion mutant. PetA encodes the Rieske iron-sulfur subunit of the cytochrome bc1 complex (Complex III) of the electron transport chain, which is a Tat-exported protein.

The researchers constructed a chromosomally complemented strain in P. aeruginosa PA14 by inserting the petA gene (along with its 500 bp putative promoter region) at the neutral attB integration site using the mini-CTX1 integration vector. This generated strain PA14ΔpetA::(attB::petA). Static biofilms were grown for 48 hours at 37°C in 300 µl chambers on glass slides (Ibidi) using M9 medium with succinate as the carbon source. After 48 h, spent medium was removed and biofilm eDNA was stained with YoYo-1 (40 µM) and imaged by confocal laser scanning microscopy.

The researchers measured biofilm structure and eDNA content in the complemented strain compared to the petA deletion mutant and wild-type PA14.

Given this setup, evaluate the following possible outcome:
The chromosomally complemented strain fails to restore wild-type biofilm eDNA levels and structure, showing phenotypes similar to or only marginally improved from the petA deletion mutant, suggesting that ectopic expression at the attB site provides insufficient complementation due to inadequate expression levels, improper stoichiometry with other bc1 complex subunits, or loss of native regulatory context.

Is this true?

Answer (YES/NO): NO